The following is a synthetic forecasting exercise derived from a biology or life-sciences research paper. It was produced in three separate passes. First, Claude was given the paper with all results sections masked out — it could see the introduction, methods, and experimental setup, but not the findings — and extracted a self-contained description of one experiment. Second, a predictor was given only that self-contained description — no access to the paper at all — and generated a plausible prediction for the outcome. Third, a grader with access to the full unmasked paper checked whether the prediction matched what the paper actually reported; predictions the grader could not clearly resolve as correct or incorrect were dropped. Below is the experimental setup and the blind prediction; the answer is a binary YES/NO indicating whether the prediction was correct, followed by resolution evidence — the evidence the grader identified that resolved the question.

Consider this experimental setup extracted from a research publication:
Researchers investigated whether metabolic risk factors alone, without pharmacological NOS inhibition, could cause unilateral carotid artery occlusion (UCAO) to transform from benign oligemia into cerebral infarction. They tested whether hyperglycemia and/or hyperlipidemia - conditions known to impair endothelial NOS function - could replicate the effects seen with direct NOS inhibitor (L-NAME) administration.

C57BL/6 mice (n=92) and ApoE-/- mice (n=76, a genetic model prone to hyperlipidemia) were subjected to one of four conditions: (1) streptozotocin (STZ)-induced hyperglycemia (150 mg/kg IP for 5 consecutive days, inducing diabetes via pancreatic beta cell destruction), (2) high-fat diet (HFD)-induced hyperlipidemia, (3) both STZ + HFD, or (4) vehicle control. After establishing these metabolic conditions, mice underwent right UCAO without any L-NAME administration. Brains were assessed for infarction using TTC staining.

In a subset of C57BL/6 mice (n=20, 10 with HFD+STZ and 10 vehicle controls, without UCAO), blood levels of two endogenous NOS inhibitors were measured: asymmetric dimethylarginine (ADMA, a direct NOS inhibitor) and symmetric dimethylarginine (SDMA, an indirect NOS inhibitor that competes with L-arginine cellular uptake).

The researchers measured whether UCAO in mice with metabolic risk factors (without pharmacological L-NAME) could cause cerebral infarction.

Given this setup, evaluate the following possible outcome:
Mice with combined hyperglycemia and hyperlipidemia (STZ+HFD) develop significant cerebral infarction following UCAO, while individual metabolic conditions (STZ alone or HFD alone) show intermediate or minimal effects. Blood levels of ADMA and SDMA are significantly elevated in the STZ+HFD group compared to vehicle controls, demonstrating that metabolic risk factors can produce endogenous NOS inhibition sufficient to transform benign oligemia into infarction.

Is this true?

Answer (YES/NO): NO